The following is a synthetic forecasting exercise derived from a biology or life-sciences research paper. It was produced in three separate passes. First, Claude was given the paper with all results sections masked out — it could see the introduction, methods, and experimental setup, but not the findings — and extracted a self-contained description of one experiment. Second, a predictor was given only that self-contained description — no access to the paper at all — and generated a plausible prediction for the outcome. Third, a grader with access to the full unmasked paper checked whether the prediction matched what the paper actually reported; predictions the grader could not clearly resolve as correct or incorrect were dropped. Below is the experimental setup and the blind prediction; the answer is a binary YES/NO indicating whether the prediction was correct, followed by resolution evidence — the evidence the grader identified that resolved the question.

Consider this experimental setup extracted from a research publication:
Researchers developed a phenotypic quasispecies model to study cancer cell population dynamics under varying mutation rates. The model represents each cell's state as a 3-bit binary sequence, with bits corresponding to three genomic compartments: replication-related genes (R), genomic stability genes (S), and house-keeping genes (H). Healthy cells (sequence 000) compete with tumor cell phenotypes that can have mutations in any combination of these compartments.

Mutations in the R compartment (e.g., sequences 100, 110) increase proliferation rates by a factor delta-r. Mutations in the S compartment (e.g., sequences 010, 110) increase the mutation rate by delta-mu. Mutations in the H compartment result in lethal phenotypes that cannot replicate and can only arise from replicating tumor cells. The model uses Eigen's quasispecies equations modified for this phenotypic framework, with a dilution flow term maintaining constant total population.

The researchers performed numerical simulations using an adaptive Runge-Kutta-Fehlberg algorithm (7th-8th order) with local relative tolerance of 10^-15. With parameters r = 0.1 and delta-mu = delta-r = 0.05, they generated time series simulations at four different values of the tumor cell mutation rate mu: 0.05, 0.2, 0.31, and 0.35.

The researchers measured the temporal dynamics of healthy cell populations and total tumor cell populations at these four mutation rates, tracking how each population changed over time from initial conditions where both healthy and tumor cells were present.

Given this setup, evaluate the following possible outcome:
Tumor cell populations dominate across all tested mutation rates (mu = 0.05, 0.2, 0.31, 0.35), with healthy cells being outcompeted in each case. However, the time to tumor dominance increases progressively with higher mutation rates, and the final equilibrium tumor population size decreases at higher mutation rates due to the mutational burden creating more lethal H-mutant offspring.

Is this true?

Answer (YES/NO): NO